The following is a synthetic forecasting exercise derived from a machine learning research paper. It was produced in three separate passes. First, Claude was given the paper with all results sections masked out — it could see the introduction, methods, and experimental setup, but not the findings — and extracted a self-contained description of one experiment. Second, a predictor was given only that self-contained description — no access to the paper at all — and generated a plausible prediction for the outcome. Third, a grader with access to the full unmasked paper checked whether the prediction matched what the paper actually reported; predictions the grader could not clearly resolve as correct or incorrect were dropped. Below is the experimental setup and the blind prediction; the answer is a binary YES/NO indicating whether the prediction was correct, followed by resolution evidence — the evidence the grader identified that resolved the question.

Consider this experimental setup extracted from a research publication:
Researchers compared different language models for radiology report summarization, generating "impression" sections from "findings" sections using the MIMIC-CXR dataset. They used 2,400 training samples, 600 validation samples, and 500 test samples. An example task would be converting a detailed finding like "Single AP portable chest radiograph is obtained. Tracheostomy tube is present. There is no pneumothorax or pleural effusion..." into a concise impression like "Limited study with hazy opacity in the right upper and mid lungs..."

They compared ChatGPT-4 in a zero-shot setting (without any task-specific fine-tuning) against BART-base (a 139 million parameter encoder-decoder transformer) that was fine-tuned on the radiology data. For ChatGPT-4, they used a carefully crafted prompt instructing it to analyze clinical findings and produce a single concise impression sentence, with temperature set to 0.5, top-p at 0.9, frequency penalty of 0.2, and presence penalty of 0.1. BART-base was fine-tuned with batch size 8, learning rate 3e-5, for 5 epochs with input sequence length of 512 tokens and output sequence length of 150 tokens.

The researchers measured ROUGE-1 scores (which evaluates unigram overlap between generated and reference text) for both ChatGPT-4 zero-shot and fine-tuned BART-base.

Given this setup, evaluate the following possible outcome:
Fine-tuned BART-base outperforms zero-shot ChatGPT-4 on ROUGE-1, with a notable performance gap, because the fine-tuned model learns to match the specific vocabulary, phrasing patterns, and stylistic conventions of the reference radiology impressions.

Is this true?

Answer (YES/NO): YES